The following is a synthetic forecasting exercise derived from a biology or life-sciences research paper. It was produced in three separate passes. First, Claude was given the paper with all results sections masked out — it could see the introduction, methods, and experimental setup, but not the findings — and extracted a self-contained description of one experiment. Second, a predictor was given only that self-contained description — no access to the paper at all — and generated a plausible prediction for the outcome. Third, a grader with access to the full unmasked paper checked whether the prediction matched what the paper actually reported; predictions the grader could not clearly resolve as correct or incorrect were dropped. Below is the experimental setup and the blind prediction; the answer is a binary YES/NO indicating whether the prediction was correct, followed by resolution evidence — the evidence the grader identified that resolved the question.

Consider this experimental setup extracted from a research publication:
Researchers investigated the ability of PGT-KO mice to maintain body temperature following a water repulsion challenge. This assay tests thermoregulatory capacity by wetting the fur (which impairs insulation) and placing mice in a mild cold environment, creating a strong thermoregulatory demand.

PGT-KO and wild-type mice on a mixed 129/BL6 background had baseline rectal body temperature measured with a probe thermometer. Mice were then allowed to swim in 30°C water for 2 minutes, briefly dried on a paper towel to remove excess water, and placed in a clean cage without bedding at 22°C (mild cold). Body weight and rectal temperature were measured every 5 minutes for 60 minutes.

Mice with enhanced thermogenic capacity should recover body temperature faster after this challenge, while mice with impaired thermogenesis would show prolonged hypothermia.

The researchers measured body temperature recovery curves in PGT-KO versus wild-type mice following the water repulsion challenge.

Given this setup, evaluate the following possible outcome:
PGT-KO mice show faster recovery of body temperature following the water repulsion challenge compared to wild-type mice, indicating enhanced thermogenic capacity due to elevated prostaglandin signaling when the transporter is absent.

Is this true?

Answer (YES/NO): NO